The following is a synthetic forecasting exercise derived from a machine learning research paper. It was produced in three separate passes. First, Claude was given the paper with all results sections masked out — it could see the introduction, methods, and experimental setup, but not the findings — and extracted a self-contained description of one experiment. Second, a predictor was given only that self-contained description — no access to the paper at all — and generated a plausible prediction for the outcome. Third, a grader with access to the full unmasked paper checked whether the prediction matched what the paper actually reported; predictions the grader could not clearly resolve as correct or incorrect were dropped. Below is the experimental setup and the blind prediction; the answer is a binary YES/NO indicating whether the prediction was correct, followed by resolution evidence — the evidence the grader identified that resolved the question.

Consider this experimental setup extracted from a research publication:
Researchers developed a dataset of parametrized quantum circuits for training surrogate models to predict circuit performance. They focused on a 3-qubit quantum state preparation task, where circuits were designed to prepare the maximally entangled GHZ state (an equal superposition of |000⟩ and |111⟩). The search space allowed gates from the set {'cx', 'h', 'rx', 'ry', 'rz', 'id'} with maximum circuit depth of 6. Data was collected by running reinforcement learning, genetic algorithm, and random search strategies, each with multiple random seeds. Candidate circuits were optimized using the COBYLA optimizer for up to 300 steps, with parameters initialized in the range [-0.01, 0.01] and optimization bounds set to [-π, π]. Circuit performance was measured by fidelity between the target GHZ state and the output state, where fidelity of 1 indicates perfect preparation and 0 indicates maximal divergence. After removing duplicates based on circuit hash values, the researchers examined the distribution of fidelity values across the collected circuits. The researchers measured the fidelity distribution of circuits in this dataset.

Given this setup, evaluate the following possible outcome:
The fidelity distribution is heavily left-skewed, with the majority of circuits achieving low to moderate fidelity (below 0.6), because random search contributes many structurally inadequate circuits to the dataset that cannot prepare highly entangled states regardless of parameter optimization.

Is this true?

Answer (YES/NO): NO